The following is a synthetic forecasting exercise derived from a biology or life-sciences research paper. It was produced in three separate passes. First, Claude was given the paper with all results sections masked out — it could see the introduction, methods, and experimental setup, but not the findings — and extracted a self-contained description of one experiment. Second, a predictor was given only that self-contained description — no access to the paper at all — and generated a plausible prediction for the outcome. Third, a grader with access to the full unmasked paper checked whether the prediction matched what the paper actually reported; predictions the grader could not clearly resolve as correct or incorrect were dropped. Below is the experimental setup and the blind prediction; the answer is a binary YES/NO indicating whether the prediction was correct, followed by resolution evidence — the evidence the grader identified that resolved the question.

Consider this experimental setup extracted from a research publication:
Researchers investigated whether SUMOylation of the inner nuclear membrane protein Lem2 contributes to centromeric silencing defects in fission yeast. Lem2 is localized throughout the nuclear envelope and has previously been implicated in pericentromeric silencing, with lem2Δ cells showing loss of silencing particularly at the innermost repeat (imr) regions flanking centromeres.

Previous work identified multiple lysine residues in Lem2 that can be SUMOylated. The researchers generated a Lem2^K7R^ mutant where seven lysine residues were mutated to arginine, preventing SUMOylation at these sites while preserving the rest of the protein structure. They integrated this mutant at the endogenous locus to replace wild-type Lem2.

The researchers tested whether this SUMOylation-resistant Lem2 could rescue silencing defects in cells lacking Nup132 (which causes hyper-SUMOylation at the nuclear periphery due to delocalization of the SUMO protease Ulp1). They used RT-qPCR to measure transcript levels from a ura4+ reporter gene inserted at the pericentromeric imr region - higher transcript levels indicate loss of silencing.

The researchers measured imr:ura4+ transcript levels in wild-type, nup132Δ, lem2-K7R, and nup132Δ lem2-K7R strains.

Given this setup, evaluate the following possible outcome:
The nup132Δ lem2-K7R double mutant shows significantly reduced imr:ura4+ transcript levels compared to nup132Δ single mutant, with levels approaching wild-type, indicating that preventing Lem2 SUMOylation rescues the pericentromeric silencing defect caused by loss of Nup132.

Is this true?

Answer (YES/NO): YES